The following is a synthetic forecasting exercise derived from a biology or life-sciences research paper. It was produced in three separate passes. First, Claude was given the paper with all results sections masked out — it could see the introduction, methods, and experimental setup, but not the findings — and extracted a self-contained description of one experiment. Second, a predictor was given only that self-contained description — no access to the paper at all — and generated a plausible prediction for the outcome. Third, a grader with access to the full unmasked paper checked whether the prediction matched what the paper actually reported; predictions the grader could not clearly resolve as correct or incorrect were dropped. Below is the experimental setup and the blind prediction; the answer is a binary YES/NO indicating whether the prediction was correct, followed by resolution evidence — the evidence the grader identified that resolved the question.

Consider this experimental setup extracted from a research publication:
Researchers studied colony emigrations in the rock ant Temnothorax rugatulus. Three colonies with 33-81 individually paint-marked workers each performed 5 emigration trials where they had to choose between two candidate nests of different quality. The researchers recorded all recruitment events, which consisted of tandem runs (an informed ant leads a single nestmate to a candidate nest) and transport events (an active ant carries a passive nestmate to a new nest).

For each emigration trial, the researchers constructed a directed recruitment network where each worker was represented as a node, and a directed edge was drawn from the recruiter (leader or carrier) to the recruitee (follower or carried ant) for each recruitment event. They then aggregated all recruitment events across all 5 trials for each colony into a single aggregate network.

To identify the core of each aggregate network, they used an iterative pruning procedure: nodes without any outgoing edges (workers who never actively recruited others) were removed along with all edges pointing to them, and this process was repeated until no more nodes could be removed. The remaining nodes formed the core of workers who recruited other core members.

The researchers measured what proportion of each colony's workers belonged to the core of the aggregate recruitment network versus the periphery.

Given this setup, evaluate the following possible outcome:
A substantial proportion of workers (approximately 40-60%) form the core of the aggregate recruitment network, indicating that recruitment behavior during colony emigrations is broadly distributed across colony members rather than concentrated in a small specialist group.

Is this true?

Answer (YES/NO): NO